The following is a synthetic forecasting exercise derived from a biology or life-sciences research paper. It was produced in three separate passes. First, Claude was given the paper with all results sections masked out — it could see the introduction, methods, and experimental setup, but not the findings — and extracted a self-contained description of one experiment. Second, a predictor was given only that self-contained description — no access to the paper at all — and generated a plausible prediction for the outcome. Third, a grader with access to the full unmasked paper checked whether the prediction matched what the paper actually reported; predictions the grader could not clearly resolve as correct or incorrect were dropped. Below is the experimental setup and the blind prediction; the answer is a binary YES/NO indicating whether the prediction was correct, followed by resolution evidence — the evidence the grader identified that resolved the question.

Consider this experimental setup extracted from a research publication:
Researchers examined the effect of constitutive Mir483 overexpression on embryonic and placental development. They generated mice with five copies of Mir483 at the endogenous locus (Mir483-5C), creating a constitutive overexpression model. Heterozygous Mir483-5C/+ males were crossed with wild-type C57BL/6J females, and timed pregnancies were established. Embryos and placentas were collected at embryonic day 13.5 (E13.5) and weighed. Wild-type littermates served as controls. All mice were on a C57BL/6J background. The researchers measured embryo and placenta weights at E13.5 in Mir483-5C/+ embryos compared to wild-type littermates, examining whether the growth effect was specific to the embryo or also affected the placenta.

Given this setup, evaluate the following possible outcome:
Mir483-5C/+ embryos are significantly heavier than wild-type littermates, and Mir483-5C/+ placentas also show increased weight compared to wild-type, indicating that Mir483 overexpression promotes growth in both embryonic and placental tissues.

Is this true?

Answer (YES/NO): NO